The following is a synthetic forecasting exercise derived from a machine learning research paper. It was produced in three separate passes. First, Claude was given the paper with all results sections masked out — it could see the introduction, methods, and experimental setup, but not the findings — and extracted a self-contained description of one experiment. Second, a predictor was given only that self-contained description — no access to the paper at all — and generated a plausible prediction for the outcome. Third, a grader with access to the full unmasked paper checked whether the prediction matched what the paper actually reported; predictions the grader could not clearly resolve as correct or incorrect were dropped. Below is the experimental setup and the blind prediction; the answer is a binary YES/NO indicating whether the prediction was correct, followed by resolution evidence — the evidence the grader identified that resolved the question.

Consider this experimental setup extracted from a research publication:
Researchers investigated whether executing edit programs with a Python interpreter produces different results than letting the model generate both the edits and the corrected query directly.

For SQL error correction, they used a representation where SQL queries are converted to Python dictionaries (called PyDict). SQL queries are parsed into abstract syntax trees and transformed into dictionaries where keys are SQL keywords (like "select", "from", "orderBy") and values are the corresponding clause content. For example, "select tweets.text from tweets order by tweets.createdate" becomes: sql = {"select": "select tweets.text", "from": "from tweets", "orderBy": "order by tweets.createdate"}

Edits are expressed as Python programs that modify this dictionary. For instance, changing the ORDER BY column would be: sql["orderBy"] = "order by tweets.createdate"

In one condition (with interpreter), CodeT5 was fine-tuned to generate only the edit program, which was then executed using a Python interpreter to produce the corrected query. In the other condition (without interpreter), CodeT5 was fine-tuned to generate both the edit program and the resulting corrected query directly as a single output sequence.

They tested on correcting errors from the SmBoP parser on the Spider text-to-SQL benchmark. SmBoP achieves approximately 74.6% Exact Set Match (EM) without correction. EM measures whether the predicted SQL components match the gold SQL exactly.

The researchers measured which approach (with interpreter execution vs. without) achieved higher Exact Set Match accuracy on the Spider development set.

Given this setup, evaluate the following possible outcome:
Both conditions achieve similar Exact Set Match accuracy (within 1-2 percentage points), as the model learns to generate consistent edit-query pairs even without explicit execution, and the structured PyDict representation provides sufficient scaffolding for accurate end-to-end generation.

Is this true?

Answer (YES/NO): YES